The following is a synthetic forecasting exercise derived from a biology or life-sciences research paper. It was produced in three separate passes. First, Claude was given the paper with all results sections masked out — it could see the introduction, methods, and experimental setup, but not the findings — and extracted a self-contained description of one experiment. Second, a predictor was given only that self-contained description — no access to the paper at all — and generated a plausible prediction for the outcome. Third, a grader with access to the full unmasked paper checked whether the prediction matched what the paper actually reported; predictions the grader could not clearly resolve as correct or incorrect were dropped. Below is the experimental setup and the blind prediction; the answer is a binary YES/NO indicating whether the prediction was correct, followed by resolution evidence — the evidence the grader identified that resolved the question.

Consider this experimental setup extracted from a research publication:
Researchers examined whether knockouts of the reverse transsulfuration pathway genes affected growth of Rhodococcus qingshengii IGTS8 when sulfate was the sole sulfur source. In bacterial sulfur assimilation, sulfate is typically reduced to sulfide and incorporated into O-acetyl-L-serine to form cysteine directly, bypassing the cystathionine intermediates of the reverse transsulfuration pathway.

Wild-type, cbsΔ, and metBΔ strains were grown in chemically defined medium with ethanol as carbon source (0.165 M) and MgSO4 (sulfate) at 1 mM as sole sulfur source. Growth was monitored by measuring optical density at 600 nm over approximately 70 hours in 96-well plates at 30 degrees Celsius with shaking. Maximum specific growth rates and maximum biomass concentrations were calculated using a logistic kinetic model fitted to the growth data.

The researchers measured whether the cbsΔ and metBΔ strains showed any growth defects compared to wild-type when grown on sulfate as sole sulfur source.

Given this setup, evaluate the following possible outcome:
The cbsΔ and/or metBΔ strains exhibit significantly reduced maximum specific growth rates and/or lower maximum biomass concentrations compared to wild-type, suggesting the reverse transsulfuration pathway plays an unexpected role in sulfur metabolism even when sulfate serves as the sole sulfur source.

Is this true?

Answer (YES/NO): NO